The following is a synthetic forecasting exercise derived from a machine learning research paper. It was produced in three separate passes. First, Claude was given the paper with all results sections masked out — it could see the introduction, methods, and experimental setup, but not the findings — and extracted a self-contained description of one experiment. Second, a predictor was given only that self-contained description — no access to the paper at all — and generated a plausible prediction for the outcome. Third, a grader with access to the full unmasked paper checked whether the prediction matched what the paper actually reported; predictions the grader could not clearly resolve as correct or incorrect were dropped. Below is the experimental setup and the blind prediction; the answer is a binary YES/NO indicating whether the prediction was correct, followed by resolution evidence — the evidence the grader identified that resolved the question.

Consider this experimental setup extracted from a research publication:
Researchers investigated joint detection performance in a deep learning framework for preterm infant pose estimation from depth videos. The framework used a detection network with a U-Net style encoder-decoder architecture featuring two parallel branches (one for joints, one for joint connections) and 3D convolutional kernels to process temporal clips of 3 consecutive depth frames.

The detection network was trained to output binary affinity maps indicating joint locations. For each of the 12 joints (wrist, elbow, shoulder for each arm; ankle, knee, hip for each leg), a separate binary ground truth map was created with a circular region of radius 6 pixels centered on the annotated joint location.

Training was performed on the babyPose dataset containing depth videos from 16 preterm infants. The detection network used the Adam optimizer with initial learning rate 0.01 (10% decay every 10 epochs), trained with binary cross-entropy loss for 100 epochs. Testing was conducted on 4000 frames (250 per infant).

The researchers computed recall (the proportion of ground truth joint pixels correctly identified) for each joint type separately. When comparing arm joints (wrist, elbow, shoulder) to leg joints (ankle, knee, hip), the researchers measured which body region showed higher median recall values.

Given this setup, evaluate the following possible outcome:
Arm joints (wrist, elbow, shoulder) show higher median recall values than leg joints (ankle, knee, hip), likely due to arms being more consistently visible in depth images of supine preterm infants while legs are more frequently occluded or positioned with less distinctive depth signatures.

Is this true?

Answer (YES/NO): YES